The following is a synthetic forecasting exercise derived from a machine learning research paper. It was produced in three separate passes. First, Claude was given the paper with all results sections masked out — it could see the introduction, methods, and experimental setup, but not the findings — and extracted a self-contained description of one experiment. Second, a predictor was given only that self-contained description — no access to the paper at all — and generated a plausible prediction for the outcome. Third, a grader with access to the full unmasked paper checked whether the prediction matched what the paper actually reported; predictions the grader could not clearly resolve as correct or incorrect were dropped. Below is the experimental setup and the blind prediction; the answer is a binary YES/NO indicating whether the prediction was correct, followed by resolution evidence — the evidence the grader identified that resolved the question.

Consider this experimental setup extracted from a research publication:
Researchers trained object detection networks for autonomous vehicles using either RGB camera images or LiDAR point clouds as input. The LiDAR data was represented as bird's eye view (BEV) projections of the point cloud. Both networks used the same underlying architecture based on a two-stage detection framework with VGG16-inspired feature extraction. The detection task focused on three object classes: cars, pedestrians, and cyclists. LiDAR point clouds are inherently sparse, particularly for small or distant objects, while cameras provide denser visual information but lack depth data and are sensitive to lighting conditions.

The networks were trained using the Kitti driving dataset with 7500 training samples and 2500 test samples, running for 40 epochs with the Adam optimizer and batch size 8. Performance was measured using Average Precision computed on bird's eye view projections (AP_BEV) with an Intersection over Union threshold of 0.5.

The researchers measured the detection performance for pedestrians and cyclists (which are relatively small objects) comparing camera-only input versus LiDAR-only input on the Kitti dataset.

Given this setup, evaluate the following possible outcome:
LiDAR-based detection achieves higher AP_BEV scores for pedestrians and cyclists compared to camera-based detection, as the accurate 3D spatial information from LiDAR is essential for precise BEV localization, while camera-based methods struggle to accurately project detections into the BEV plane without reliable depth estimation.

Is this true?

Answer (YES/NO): YES